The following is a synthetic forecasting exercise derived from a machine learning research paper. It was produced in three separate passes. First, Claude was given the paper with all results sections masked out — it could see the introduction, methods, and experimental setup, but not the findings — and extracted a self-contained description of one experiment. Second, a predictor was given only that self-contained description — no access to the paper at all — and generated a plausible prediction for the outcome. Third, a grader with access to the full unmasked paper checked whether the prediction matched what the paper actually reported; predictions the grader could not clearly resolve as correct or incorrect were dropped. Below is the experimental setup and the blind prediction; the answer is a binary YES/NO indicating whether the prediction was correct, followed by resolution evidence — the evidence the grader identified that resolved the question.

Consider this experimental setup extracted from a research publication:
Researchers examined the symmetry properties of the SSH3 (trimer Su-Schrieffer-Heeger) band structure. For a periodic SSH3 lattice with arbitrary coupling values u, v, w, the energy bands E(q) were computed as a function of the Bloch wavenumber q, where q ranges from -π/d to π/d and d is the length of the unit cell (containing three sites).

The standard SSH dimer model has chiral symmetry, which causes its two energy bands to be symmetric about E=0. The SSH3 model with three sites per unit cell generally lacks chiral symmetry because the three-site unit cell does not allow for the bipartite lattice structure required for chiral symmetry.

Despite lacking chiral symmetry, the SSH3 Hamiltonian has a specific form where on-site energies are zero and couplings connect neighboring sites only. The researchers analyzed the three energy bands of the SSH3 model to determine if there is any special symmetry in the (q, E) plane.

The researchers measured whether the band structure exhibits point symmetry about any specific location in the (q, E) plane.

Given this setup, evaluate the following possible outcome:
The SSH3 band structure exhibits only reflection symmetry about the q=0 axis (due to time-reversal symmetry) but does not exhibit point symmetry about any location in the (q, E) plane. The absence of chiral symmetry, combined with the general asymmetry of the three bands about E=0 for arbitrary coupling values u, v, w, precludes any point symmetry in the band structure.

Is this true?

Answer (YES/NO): NO